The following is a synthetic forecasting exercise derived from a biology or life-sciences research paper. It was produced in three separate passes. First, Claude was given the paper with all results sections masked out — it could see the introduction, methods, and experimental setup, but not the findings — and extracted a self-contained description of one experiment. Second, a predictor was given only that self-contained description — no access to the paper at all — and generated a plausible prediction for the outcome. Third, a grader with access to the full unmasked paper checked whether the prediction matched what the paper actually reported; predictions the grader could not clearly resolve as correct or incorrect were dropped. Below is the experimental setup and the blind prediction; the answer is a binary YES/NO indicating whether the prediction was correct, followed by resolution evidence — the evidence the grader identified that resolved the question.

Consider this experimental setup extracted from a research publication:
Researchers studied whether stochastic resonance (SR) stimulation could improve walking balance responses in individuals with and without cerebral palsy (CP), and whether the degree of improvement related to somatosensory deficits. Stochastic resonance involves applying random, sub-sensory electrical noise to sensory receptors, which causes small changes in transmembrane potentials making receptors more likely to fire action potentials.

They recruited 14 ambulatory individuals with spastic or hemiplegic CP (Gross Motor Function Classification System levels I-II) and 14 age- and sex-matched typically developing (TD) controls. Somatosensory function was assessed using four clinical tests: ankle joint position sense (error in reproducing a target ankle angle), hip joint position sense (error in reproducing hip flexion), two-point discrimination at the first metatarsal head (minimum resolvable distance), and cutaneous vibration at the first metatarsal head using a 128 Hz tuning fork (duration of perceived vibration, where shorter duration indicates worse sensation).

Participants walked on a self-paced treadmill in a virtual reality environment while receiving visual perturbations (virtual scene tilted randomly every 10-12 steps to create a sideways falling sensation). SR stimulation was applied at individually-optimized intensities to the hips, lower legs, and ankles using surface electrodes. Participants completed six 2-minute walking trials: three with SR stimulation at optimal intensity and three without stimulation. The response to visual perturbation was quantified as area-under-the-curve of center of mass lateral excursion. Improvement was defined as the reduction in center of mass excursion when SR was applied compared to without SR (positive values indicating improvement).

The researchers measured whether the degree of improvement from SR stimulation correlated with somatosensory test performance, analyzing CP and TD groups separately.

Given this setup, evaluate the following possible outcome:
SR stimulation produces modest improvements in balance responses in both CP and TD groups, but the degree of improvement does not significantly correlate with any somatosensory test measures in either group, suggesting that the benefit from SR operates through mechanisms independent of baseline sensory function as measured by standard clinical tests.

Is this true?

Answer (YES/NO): NO